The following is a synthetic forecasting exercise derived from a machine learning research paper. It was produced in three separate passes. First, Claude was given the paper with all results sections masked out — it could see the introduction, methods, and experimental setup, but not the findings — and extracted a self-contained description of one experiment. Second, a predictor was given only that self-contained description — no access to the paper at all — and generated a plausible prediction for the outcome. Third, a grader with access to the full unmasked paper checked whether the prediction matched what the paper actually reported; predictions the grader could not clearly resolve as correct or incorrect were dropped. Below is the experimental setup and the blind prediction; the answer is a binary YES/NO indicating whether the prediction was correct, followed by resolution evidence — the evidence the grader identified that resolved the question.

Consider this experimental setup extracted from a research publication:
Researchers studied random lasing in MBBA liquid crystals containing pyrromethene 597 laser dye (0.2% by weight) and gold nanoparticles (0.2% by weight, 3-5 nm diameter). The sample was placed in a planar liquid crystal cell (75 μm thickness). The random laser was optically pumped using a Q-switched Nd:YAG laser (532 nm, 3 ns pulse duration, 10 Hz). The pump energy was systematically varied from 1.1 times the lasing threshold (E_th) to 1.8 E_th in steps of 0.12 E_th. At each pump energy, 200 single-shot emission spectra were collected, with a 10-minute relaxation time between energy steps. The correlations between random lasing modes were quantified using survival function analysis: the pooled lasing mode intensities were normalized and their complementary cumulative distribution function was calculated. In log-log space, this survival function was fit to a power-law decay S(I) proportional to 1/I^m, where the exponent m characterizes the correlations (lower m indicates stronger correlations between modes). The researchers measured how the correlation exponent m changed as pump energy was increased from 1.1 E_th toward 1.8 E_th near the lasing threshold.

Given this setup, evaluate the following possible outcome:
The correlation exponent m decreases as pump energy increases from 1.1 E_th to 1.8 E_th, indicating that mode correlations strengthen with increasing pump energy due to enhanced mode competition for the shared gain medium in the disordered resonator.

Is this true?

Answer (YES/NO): NO